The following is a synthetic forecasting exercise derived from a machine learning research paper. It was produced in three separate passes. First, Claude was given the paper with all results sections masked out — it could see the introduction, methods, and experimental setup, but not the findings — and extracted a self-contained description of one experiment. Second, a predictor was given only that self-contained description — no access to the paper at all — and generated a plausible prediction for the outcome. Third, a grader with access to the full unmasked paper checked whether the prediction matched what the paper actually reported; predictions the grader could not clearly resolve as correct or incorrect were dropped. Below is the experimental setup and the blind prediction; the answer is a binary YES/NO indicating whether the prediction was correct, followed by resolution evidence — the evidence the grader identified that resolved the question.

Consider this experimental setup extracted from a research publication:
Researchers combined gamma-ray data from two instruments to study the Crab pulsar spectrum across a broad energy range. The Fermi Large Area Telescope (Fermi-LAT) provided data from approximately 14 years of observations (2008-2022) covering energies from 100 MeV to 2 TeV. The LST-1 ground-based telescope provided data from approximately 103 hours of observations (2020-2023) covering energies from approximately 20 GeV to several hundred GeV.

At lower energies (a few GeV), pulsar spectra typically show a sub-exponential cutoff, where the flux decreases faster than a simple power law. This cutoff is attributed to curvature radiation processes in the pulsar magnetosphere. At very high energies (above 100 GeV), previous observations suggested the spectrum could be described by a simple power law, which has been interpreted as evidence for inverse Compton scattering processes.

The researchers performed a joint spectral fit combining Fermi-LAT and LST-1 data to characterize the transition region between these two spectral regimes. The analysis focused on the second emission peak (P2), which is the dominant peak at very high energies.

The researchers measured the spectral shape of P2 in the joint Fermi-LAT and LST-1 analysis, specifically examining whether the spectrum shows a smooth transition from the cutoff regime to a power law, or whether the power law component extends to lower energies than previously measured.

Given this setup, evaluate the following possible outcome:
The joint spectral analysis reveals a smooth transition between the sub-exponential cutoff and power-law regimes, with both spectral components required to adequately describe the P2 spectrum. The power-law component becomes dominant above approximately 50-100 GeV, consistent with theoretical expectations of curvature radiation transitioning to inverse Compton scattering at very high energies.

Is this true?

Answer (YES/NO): NO